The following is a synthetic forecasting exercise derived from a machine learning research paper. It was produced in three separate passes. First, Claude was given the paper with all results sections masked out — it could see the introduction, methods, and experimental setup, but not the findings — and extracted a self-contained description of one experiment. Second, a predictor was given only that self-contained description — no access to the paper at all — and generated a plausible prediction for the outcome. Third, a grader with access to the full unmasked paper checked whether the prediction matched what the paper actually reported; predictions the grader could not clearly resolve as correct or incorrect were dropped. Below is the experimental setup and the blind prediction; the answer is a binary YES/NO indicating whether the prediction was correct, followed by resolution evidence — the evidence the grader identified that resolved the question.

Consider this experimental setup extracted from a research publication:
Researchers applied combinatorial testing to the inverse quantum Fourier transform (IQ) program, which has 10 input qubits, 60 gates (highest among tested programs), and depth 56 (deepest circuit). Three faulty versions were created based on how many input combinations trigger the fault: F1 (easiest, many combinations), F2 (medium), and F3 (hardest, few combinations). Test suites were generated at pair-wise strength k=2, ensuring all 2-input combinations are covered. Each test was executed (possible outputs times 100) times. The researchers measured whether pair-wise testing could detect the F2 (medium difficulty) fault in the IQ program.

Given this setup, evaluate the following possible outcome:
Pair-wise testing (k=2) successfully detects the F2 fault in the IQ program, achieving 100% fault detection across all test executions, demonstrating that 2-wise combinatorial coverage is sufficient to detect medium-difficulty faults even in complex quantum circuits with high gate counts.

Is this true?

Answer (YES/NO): NO